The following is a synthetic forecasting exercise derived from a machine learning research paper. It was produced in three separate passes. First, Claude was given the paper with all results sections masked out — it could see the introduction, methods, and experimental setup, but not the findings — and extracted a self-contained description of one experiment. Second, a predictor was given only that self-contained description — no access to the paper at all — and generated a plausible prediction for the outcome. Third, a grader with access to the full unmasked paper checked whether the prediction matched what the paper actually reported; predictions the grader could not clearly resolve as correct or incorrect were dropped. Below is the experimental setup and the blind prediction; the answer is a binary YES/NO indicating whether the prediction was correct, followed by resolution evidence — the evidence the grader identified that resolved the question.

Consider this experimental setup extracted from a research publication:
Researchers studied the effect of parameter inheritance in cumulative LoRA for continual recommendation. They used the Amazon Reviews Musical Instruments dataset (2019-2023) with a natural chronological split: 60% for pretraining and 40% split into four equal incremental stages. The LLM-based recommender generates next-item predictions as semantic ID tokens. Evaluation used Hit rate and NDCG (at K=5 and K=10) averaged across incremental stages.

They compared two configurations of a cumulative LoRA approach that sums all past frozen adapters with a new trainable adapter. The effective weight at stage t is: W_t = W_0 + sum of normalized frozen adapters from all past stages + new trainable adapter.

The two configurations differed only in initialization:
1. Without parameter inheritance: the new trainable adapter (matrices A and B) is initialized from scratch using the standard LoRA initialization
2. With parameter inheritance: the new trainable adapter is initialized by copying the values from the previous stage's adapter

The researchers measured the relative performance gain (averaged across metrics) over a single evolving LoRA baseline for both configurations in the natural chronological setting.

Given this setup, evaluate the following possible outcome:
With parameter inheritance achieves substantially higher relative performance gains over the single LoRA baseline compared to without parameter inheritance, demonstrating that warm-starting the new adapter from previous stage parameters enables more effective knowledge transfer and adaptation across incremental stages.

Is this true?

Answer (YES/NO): YES